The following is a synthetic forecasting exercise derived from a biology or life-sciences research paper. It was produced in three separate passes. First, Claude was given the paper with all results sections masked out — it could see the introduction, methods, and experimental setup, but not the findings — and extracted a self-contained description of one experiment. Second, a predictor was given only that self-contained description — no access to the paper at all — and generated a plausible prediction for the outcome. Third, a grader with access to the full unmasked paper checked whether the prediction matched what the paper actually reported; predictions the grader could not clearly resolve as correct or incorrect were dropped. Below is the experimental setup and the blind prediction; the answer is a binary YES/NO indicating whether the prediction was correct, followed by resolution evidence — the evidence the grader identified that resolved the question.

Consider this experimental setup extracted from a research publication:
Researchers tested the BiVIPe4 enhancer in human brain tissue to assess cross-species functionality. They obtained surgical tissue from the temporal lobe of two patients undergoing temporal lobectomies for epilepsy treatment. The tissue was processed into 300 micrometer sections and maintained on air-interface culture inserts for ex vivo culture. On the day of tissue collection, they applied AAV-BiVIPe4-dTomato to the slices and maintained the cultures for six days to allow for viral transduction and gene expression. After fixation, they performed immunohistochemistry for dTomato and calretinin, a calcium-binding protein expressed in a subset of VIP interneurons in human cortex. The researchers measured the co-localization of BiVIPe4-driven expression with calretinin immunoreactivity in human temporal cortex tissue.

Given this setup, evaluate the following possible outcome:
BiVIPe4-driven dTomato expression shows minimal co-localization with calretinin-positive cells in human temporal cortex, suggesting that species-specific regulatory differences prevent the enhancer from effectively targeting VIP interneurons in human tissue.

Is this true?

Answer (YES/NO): NO